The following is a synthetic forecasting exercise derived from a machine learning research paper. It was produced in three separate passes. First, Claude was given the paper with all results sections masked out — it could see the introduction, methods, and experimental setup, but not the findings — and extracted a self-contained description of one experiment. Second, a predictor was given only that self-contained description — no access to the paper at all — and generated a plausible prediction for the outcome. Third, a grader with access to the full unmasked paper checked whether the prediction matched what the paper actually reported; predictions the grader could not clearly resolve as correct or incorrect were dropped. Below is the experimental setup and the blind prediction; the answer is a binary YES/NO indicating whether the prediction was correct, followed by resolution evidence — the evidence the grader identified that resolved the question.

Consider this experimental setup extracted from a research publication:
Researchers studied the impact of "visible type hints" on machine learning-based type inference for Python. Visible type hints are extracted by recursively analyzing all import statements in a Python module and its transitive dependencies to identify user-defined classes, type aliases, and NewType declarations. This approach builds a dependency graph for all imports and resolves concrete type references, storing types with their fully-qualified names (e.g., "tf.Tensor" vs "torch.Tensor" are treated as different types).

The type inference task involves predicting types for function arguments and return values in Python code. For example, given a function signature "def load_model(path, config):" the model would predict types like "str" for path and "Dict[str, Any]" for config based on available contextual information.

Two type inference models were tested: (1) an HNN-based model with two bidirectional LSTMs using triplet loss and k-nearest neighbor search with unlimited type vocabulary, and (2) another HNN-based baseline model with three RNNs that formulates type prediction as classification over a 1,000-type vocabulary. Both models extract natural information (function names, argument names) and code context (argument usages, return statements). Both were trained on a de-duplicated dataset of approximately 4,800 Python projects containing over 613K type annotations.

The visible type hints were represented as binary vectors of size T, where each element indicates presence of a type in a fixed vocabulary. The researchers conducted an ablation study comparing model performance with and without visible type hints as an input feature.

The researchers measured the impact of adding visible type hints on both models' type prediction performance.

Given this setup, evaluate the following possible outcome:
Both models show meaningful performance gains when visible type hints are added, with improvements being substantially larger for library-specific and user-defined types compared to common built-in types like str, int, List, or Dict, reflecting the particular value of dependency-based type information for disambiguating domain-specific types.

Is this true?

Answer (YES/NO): NO